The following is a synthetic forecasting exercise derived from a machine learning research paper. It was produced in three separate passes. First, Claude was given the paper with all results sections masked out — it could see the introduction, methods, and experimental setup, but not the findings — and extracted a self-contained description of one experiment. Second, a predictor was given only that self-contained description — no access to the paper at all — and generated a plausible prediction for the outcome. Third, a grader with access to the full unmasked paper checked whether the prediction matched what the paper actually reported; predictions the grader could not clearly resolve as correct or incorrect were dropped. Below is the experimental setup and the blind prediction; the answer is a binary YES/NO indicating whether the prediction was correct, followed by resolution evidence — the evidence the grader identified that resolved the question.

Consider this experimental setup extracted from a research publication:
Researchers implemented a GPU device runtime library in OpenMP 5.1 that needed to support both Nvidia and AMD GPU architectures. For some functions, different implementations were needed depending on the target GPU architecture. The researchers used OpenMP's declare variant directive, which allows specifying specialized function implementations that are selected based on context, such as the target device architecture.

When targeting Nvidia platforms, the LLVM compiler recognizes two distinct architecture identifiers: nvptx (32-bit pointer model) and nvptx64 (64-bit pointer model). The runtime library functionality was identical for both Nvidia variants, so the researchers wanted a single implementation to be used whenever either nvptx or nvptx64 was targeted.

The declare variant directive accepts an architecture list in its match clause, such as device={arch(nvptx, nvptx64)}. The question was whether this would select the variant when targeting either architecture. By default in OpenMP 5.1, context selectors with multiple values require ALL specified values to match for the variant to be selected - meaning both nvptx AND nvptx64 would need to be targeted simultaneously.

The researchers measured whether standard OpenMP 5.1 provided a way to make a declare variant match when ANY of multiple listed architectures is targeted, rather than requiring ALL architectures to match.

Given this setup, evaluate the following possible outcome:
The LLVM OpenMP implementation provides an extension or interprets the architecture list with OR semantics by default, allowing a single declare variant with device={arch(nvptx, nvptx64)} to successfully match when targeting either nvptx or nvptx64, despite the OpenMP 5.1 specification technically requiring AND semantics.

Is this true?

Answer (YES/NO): NO